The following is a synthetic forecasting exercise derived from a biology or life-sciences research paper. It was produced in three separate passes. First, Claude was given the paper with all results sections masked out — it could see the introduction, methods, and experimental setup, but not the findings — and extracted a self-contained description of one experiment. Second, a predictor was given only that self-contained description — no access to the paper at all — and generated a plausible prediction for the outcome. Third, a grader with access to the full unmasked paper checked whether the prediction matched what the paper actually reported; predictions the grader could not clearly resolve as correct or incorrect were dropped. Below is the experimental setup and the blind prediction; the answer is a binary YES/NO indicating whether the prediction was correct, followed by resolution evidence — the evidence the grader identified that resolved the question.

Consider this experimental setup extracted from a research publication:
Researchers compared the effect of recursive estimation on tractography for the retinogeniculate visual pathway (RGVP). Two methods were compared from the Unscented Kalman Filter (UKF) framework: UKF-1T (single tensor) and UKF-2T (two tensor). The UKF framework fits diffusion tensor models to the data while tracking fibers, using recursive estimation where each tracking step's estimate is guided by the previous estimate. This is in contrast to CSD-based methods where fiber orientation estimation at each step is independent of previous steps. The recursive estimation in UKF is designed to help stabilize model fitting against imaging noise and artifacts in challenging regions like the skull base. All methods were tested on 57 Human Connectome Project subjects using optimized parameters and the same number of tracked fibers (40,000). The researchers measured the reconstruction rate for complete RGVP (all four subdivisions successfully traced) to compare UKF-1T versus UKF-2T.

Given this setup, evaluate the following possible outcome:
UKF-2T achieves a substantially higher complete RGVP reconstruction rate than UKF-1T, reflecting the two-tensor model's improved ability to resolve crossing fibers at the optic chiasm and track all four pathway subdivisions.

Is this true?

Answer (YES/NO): YES